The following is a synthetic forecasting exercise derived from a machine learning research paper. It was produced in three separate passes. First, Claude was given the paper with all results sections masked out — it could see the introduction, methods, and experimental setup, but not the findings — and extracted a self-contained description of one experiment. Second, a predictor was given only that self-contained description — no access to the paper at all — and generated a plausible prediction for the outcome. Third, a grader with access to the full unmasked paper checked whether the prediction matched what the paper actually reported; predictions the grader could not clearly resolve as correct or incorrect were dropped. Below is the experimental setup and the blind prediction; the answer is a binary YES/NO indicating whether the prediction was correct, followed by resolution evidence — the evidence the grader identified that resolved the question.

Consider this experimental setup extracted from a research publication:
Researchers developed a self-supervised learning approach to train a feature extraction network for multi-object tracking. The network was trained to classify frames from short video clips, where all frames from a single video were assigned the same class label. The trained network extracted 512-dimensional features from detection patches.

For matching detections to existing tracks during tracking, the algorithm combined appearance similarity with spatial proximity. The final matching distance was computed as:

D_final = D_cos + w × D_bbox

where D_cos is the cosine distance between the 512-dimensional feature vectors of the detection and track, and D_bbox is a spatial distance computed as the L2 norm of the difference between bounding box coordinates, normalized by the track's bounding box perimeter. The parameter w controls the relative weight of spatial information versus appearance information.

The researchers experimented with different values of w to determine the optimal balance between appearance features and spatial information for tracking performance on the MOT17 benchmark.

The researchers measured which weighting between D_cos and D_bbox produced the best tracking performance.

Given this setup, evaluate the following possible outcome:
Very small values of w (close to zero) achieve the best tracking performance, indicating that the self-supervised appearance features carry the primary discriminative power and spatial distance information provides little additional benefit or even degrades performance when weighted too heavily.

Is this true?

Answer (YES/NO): NO